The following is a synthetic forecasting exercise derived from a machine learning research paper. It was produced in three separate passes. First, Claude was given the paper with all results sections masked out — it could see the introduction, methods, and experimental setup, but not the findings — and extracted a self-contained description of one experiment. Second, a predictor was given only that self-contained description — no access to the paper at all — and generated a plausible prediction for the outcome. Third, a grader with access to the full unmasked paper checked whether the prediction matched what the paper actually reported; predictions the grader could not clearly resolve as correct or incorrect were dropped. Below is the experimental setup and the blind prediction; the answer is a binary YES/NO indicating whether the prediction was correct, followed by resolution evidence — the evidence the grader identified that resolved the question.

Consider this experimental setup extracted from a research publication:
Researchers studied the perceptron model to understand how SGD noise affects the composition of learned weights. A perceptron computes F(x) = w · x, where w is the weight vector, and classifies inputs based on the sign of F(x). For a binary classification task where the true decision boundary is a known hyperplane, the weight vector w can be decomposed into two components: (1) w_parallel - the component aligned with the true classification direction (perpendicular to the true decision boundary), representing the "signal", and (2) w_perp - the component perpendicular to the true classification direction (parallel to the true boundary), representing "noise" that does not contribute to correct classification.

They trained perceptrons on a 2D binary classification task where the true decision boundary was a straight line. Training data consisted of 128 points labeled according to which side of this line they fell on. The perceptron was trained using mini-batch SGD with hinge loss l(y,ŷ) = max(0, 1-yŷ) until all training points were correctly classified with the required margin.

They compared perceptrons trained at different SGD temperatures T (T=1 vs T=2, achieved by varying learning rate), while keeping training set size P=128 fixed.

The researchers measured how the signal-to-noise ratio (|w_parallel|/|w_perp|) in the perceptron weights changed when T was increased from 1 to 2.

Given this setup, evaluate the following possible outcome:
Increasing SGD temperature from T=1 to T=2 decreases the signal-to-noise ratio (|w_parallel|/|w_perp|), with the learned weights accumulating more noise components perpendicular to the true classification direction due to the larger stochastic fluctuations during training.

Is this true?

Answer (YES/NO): NO